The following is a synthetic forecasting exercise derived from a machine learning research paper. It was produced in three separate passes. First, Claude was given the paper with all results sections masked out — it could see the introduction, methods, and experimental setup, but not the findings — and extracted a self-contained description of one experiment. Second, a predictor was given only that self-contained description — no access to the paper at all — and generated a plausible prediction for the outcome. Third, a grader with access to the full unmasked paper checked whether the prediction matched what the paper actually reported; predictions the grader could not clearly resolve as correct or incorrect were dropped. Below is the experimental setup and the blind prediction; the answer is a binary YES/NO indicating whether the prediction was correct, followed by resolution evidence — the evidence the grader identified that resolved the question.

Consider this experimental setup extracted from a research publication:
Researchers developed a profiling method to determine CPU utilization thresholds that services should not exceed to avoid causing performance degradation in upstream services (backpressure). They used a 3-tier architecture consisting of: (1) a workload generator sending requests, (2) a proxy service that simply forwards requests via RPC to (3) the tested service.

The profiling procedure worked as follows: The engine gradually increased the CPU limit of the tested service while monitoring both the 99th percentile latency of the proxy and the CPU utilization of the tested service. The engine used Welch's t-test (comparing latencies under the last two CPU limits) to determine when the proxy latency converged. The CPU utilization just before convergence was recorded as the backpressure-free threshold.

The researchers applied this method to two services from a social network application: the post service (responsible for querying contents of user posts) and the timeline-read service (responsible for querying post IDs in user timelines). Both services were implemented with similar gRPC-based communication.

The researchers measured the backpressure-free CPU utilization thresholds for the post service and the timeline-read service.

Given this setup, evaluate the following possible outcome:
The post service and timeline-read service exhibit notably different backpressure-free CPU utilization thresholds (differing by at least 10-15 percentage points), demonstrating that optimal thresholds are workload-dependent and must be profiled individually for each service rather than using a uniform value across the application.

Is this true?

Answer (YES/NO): YES